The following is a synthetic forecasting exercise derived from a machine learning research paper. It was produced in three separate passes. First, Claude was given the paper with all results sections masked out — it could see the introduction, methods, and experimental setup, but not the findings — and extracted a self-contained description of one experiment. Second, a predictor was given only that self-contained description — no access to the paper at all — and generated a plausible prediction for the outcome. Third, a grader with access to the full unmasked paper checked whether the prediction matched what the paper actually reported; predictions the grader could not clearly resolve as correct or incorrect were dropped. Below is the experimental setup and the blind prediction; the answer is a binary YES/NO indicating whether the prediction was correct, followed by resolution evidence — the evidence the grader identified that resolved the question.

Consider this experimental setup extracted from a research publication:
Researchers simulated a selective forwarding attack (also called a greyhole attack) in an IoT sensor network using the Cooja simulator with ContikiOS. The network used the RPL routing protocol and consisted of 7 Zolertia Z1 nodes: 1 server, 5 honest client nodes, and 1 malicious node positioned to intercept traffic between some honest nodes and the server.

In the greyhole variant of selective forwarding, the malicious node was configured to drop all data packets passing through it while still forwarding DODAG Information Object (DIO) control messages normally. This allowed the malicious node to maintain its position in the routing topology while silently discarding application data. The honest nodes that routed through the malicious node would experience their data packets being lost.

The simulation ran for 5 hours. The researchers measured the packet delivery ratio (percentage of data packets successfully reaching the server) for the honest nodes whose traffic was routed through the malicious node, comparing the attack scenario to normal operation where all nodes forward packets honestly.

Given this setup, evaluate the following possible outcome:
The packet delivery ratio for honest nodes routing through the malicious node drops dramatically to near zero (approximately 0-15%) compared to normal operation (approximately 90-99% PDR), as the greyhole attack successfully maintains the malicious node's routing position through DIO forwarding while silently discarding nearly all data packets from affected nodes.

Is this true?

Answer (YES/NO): YES